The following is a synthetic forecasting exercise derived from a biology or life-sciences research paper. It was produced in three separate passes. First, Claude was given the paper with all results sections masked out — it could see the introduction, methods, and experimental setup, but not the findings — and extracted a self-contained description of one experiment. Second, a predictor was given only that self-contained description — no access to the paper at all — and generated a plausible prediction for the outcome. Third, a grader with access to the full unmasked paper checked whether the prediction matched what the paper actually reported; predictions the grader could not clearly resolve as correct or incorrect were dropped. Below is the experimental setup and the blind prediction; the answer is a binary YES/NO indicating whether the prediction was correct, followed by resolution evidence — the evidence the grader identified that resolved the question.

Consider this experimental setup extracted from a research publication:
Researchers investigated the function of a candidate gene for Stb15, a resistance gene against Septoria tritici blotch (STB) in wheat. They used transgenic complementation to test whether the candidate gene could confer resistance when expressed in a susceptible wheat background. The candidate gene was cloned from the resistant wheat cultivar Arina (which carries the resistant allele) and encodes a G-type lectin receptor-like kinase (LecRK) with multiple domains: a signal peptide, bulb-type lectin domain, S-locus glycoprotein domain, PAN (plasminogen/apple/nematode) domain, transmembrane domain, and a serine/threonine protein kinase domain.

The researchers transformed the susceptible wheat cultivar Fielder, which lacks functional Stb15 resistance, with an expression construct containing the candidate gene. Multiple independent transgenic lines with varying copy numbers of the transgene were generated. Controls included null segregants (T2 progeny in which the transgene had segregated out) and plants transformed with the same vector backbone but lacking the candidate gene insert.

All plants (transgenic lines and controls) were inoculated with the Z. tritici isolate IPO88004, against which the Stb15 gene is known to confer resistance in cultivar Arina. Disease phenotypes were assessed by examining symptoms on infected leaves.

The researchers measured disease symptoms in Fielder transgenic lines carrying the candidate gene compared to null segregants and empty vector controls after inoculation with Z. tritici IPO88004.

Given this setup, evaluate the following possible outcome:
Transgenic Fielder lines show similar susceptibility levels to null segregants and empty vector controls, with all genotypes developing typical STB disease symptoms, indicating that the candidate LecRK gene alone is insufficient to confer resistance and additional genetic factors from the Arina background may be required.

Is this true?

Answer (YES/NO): NO